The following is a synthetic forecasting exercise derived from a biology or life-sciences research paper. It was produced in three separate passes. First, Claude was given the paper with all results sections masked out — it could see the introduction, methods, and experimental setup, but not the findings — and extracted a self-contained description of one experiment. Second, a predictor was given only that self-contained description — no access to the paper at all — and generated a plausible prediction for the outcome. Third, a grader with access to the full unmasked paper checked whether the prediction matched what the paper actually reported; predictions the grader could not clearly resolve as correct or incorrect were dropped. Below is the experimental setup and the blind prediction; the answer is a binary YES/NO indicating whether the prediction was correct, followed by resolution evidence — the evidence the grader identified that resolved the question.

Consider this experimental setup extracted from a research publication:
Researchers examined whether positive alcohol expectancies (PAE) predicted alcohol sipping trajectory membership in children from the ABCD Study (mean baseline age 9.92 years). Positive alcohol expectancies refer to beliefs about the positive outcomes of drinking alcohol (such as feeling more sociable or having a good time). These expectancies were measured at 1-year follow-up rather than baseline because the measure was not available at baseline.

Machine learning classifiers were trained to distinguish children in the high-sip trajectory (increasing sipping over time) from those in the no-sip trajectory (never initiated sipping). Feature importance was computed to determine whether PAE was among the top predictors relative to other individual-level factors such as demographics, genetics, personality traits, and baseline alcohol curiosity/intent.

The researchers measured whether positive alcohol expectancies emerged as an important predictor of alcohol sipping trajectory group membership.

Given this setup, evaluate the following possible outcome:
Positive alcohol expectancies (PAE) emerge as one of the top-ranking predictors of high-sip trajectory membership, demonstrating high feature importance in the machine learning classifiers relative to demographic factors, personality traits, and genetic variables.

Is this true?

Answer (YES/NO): YES